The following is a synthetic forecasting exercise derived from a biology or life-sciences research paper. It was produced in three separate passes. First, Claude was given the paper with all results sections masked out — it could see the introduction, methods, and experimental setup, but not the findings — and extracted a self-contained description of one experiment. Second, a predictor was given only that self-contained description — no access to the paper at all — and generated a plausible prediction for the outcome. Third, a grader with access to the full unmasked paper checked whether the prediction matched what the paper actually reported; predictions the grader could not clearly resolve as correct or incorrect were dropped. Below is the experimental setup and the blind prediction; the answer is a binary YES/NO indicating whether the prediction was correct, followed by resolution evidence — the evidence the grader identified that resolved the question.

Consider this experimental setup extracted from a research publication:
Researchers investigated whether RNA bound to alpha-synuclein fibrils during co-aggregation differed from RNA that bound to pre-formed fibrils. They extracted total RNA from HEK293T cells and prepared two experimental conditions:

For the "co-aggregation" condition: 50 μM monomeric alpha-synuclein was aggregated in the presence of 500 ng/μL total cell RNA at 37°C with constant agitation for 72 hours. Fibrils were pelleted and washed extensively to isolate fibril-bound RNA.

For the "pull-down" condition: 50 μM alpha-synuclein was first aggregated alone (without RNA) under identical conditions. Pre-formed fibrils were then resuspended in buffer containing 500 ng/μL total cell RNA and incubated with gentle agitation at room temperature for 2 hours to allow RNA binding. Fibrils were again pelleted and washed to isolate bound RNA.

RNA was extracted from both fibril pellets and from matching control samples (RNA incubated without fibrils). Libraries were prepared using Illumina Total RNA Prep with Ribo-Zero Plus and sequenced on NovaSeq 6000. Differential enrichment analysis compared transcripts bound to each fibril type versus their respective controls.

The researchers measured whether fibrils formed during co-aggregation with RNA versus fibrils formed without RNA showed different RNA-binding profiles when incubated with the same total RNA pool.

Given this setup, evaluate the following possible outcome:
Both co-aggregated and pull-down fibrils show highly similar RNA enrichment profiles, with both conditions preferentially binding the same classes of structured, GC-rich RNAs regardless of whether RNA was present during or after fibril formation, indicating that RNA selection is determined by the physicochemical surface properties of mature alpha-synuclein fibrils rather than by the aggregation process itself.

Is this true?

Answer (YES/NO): NO